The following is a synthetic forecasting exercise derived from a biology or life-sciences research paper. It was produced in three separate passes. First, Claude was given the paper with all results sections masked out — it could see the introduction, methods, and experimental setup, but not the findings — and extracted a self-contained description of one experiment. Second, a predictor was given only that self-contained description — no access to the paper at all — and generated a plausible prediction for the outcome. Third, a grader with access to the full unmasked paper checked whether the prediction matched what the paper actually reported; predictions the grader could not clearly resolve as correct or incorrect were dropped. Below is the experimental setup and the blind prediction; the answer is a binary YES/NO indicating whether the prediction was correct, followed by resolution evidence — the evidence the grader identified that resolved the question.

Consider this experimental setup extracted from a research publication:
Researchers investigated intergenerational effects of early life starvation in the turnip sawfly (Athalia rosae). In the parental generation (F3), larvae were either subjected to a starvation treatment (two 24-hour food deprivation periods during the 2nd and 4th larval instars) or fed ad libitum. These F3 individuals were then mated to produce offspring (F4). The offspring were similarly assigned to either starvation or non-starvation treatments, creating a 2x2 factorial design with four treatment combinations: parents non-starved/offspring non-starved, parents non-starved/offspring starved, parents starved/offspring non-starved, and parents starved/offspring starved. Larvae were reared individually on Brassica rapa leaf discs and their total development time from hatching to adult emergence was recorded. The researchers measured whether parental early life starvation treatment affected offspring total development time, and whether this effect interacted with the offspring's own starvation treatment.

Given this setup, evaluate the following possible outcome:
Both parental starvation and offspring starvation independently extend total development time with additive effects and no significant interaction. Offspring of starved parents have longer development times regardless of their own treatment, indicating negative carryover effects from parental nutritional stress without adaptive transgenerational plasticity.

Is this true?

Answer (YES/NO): NO